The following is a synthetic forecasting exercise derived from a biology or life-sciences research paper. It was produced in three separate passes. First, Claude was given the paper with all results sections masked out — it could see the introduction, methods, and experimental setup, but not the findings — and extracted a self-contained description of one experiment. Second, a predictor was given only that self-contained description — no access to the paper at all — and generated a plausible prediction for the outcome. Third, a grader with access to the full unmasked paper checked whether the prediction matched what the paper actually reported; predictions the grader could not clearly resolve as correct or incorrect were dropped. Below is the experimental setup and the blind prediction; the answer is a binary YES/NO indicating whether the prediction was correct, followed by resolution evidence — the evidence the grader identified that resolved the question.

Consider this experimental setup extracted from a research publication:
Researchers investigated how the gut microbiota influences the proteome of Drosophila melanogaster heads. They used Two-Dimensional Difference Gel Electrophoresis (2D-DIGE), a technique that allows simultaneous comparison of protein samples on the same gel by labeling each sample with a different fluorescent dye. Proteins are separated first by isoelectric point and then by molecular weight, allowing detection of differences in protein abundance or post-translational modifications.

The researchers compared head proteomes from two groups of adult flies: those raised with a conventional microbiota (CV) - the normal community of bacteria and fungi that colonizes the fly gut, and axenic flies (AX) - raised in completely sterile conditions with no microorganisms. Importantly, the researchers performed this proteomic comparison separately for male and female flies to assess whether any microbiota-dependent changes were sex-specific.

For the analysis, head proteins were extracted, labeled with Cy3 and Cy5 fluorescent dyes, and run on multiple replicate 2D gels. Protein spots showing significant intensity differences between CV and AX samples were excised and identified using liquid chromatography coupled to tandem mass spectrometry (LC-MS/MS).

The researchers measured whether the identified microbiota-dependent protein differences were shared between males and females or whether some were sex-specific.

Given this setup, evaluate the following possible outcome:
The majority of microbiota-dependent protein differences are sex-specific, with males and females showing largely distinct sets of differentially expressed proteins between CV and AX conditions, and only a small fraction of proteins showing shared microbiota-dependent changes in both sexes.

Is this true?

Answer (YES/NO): NO